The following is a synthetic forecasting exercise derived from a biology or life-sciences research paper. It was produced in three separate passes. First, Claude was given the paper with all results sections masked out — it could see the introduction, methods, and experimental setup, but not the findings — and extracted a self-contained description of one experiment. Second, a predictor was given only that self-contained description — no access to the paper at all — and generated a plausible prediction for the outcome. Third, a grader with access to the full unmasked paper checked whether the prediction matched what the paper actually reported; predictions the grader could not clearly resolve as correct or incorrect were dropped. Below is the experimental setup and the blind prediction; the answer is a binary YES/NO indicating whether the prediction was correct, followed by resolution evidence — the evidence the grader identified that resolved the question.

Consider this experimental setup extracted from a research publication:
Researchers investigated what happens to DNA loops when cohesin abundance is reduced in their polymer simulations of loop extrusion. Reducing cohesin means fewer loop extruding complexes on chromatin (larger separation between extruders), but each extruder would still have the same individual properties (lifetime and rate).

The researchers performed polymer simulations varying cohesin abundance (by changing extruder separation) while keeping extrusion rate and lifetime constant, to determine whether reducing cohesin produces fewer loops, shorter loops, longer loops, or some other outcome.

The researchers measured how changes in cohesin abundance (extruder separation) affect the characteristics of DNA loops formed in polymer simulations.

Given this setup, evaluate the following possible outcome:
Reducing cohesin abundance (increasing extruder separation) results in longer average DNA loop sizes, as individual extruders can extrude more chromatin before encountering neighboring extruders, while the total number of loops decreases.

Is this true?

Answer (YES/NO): YES